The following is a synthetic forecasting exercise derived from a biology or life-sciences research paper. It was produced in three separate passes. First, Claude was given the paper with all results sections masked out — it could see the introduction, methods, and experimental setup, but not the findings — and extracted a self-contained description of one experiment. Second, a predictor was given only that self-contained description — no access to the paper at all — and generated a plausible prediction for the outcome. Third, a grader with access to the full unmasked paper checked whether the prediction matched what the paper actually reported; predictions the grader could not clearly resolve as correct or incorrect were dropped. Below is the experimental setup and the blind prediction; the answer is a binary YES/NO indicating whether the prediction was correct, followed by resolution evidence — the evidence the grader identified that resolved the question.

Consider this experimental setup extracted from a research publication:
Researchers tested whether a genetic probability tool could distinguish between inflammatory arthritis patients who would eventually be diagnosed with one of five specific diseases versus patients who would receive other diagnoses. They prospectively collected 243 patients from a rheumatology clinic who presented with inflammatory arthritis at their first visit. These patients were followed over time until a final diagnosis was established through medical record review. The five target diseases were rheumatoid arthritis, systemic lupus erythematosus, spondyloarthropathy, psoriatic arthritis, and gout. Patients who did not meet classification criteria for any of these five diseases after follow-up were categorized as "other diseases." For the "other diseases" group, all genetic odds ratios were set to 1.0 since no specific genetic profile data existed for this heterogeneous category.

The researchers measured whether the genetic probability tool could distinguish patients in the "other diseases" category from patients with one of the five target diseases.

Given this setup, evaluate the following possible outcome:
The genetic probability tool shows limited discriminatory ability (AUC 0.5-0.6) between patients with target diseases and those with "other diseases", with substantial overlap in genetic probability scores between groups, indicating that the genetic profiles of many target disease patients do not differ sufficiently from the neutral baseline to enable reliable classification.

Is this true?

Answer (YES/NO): NO